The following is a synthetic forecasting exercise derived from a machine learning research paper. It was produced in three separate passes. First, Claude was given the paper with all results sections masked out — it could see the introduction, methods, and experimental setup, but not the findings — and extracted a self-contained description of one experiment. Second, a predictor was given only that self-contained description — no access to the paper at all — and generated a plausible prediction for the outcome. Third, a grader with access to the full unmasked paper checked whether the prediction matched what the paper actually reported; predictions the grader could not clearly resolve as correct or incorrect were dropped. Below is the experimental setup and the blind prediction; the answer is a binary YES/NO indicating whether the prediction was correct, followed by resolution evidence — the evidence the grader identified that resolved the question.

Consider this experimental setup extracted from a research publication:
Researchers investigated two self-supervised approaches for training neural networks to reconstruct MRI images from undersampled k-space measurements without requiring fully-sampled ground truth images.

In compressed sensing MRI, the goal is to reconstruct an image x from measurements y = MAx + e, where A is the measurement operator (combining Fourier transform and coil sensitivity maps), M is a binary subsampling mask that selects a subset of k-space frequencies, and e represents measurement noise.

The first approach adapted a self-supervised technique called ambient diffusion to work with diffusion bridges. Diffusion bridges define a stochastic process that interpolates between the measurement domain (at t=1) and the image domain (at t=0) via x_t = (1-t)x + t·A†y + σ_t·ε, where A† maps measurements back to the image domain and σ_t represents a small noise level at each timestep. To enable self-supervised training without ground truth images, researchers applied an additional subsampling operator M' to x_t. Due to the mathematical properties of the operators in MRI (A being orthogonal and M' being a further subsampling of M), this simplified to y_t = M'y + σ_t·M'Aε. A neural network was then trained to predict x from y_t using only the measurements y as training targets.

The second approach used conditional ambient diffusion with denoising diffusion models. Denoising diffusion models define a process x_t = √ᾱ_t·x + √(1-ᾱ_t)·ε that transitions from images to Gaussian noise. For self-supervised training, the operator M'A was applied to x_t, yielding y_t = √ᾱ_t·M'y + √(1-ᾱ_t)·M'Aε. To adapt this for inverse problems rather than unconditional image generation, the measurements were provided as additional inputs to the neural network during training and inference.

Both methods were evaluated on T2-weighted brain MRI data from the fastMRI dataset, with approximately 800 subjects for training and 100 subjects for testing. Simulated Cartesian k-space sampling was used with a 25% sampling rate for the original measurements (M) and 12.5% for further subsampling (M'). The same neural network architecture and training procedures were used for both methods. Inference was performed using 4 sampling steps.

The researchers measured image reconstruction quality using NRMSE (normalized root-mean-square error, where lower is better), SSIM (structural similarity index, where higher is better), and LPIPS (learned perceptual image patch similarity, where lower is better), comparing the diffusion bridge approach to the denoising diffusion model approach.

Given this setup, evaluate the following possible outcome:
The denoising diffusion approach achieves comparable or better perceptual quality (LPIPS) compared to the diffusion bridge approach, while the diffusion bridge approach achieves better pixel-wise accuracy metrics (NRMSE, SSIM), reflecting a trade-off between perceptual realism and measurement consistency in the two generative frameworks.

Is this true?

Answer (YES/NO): NO